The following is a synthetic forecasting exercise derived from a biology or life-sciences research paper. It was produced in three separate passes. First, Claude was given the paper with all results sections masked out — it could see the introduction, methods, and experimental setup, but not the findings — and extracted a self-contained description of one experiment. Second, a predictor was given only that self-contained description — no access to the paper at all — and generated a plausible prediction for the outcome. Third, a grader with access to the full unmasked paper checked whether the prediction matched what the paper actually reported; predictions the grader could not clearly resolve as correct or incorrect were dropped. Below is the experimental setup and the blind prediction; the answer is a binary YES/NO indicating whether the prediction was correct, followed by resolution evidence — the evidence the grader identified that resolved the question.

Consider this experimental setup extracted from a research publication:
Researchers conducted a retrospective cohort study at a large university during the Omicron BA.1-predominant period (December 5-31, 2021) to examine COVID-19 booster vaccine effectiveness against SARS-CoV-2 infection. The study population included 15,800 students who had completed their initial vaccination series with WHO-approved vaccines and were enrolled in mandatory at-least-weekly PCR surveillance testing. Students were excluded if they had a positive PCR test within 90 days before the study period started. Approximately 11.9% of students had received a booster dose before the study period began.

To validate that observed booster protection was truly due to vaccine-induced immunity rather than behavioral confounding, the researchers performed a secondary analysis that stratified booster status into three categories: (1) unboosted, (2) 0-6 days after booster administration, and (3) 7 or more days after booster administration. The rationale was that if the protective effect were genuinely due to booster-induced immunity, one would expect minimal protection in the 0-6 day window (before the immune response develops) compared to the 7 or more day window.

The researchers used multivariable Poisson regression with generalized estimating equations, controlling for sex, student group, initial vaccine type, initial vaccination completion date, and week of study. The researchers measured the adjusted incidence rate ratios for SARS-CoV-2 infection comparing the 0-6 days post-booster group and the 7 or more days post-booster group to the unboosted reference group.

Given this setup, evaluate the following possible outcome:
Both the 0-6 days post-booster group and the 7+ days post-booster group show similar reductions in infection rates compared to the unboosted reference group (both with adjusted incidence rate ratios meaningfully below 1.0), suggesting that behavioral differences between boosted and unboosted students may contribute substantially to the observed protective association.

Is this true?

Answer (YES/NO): NO